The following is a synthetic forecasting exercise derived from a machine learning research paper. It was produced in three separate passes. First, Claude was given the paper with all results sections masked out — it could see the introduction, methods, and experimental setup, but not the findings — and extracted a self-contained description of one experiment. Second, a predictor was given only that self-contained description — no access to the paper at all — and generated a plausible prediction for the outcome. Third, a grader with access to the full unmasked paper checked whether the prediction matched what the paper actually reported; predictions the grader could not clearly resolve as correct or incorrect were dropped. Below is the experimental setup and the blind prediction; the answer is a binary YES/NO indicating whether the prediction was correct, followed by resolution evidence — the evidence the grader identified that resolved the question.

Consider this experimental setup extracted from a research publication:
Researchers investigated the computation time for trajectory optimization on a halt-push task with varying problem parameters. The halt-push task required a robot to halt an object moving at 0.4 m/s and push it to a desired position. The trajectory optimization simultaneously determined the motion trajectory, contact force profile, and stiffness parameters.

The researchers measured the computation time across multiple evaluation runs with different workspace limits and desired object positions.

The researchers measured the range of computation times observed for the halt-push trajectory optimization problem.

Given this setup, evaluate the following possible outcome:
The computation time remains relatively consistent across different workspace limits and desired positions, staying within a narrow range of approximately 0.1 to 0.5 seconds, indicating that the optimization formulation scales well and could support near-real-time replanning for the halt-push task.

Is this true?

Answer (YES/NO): NO